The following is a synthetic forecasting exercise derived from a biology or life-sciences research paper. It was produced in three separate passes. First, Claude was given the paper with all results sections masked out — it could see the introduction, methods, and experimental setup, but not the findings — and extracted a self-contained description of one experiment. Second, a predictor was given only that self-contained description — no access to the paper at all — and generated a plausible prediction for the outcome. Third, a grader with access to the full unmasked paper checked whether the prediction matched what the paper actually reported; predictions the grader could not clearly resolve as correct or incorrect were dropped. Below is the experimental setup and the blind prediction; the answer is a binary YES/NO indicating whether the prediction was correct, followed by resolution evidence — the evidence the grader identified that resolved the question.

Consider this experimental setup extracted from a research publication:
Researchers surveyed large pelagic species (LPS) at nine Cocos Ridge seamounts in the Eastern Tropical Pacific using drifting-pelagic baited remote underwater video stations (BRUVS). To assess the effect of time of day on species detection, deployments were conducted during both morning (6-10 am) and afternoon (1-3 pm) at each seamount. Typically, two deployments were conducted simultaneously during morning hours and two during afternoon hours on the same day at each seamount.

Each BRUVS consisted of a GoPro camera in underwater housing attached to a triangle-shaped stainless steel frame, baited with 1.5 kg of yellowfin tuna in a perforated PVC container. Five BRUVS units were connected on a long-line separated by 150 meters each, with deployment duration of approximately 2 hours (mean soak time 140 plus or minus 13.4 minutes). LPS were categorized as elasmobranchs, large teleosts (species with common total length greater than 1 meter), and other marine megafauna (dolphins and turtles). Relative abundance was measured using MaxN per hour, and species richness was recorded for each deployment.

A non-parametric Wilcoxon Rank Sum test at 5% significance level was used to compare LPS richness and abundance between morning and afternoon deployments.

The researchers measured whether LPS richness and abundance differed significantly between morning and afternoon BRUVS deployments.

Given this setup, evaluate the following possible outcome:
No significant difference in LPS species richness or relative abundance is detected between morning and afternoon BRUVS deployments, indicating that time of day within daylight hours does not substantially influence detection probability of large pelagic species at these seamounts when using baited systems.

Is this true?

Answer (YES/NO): YES